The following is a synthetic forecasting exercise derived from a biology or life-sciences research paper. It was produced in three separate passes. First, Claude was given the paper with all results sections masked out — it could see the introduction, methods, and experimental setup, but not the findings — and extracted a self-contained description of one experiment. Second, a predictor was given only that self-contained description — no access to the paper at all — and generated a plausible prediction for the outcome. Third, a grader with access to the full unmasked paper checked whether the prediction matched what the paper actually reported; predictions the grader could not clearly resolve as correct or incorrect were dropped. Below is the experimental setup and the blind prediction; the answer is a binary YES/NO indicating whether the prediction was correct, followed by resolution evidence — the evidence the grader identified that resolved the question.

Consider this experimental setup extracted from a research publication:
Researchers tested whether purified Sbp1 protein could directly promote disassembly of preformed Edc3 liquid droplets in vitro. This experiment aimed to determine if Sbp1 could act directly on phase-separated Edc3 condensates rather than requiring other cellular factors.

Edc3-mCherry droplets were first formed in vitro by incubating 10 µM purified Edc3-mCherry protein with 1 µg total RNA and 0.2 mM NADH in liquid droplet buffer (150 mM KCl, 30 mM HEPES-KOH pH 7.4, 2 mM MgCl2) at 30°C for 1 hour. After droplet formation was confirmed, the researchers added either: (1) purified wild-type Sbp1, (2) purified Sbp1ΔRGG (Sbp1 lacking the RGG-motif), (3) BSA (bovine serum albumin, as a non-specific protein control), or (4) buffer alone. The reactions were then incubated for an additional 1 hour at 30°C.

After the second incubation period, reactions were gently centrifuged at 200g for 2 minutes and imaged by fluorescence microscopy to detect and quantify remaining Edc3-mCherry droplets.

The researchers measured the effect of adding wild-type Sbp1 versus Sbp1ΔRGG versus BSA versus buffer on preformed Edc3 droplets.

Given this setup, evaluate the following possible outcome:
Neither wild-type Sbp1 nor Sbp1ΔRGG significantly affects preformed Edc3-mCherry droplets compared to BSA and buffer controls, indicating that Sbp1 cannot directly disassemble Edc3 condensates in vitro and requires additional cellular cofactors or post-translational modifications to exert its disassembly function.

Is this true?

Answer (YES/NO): NO